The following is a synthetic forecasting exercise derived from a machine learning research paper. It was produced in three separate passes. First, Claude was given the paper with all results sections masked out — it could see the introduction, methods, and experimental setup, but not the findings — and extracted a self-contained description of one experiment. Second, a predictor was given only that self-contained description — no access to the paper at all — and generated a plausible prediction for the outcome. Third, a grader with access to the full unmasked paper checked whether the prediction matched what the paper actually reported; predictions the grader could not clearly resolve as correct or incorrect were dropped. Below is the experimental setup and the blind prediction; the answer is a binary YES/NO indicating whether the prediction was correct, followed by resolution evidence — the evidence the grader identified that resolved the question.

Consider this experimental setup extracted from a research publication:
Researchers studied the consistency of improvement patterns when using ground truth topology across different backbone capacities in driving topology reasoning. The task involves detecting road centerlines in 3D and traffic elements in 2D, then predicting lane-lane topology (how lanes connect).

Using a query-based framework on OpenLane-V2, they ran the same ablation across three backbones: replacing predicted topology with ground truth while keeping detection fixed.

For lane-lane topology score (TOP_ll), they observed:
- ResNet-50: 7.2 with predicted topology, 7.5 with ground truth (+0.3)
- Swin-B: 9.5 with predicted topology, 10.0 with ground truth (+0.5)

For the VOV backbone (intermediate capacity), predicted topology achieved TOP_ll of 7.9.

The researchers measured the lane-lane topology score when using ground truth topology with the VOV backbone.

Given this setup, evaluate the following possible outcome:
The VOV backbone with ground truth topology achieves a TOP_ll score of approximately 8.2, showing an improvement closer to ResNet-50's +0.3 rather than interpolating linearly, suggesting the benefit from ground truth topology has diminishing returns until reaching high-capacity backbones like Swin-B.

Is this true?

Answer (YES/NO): NO